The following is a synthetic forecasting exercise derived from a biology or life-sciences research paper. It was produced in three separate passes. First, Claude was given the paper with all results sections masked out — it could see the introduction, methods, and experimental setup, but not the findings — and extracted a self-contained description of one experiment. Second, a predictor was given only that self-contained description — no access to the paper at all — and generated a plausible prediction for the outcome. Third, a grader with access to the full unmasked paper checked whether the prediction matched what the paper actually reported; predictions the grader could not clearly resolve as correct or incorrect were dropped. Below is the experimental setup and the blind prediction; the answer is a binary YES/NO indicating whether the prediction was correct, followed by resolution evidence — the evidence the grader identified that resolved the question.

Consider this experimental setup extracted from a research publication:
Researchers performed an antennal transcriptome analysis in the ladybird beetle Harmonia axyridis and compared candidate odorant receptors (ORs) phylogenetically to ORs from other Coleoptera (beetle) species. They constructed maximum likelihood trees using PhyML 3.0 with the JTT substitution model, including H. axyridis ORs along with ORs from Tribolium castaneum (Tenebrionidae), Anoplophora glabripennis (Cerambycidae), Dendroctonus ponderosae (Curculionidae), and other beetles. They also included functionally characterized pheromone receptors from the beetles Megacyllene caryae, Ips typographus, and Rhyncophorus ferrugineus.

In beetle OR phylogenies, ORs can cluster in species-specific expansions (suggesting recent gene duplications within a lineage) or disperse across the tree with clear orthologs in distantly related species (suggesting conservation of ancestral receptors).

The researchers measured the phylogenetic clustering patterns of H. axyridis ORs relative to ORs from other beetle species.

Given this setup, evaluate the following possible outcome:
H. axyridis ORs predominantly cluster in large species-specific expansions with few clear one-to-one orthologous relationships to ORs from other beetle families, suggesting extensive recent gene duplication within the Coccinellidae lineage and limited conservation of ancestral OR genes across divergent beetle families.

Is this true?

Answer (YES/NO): NO